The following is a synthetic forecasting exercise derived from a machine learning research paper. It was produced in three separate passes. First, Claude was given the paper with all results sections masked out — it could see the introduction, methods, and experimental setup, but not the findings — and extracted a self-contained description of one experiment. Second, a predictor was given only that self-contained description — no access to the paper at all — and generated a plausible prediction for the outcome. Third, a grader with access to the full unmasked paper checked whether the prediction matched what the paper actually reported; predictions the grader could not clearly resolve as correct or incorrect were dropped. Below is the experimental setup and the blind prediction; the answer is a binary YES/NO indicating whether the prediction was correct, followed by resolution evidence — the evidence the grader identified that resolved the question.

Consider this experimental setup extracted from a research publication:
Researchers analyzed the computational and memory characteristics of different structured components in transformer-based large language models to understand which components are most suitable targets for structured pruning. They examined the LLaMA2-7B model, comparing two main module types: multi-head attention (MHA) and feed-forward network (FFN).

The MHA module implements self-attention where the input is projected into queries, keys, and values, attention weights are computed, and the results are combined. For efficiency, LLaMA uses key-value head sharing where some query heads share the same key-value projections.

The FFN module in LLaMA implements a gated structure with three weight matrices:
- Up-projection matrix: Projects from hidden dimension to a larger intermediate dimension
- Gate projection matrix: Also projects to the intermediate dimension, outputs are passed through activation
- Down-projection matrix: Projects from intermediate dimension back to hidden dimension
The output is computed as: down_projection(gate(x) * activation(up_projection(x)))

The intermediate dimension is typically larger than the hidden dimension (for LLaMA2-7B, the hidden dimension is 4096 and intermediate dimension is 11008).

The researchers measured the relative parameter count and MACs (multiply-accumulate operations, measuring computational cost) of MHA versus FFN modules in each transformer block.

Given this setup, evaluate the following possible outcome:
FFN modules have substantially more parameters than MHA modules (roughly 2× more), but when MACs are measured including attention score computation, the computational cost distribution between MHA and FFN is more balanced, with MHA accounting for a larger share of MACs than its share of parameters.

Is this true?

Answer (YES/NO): NO